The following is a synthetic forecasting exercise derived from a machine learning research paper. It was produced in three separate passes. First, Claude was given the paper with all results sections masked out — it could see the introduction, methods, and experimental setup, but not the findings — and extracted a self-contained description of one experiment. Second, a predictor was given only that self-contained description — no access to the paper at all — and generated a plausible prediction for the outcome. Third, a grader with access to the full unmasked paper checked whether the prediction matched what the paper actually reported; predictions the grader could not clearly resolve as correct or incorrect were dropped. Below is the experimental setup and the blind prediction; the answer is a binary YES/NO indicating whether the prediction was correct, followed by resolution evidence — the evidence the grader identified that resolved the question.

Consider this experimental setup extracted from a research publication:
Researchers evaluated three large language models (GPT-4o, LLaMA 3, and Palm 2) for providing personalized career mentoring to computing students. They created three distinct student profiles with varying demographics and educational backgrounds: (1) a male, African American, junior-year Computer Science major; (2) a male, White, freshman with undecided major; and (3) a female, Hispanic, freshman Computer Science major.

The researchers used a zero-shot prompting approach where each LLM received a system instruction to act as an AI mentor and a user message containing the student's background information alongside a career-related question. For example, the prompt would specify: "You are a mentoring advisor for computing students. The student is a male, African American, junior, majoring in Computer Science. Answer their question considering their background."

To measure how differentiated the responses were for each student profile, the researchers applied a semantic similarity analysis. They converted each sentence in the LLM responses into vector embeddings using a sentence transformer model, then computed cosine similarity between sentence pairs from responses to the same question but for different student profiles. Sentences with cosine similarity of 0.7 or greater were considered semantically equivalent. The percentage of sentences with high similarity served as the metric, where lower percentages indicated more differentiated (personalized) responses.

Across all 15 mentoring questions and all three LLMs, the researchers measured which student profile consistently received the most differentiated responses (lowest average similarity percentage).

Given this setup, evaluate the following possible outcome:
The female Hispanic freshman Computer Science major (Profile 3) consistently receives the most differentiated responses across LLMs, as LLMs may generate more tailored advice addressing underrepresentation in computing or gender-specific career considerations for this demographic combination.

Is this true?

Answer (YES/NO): NO